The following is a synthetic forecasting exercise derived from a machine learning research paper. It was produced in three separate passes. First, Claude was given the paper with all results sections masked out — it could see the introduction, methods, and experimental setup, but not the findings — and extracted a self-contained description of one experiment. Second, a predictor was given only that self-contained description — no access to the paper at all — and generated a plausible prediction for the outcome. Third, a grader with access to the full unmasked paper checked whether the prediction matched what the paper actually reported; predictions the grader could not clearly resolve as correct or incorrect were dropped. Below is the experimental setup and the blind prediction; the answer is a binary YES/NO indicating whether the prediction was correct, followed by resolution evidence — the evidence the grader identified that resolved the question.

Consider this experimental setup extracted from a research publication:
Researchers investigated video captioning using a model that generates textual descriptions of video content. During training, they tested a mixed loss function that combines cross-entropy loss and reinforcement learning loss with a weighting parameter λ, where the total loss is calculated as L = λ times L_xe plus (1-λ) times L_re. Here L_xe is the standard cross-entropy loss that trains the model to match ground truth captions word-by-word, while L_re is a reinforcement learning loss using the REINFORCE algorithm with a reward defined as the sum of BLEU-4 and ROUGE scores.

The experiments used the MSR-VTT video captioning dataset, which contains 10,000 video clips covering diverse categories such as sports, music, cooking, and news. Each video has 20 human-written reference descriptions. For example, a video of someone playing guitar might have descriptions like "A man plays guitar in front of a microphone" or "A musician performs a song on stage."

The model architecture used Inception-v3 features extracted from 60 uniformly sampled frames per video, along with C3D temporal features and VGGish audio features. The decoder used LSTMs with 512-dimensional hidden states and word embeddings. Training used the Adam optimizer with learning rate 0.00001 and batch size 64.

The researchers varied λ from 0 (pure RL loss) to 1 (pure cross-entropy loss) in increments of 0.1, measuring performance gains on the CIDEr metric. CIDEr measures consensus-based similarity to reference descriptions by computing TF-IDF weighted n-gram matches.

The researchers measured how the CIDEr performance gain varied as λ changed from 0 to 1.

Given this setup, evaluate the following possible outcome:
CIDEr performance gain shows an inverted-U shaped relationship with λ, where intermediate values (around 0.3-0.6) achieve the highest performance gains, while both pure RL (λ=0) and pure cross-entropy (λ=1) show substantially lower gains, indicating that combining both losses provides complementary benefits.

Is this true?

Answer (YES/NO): NO